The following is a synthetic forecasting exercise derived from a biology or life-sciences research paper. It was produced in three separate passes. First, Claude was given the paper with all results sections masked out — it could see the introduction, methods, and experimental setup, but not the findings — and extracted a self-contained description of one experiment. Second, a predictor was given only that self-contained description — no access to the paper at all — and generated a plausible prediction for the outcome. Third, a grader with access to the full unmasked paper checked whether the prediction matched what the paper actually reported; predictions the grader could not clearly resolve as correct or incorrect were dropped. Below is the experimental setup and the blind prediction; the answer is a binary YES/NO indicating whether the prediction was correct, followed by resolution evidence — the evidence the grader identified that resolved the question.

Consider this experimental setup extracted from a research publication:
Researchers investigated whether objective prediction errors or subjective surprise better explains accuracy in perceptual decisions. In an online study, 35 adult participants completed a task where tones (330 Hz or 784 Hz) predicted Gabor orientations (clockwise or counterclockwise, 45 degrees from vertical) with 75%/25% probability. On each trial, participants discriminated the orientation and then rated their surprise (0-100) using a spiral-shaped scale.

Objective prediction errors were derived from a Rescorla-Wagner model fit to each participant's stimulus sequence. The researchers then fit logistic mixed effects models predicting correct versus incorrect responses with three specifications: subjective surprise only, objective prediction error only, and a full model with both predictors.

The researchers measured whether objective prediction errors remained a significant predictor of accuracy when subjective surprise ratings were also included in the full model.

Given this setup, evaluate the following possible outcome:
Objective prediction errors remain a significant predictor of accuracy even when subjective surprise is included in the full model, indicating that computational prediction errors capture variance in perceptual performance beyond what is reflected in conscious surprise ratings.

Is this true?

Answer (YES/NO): NO